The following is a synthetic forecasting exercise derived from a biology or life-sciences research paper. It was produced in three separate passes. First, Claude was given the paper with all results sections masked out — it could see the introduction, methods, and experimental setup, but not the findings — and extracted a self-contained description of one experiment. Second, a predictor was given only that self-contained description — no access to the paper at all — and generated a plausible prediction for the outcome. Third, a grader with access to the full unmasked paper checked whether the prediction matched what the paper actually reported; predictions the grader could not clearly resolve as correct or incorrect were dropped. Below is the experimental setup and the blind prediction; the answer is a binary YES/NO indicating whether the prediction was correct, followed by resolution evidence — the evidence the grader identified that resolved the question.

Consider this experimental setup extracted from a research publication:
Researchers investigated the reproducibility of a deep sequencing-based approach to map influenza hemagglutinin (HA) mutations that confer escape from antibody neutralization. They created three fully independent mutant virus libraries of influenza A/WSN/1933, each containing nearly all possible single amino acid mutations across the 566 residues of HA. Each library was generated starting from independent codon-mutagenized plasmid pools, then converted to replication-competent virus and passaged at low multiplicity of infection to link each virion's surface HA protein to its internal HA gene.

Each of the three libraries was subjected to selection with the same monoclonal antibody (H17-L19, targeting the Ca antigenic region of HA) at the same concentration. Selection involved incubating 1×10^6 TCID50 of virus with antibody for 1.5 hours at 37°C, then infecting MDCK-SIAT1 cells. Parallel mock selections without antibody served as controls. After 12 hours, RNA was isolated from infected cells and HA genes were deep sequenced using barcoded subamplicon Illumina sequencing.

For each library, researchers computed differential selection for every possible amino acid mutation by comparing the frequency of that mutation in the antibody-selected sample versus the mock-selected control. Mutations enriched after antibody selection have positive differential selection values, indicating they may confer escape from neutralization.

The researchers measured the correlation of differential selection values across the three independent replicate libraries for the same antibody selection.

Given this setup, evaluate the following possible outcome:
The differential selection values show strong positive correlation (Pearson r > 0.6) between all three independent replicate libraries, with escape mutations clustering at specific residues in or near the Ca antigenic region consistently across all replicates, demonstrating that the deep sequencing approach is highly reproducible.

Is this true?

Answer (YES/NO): YES